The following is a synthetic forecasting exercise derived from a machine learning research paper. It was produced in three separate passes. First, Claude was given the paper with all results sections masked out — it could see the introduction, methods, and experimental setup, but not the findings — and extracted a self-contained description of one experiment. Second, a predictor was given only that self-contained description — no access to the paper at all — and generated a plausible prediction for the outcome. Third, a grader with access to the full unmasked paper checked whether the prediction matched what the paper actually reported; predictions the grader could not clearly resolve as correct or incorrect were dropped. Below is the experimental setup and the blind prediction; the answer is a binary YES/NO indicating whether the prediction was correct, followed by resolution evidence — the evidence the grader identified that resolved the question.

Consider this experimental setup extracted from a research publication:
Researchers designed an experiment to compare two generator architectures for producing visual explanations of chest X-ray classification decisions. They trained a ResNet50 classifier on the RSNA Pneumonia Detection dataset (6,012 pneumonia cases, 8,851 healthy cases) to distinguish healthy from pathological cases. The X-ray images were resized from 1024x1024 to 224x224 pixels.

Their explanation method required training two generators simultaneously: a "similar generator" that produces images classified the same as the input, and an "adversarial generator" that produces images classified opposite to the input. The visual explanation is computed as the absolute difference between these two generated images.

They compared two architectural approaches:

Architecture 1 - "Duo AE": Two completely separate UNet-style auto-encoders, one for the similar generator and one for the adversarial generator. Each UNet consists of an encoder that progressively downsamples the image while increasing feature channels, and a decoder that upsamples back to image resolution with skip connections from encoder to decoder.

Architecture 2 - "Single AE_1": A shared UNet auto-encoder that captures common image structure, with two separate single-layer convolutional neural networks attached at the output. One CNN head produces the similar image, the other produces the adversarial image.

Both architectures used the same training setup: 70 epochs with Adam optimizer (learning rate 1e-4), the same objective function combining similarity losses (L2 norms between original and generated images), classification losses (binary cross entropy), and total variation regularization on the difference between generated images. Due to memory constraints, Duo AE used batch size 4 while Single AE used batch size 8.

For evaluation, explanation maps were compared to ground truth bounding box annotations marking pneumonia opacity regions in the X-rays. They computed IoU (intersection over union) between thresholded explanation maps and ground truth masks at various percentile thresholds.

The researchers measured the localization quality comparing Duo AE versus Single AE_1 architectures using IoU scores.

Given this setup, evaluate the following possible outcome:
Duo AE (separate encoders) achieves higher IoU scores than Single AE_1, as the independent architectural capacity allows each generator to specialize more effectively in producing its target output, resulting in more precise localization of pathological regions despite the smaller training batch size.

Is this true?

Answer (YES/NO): NO